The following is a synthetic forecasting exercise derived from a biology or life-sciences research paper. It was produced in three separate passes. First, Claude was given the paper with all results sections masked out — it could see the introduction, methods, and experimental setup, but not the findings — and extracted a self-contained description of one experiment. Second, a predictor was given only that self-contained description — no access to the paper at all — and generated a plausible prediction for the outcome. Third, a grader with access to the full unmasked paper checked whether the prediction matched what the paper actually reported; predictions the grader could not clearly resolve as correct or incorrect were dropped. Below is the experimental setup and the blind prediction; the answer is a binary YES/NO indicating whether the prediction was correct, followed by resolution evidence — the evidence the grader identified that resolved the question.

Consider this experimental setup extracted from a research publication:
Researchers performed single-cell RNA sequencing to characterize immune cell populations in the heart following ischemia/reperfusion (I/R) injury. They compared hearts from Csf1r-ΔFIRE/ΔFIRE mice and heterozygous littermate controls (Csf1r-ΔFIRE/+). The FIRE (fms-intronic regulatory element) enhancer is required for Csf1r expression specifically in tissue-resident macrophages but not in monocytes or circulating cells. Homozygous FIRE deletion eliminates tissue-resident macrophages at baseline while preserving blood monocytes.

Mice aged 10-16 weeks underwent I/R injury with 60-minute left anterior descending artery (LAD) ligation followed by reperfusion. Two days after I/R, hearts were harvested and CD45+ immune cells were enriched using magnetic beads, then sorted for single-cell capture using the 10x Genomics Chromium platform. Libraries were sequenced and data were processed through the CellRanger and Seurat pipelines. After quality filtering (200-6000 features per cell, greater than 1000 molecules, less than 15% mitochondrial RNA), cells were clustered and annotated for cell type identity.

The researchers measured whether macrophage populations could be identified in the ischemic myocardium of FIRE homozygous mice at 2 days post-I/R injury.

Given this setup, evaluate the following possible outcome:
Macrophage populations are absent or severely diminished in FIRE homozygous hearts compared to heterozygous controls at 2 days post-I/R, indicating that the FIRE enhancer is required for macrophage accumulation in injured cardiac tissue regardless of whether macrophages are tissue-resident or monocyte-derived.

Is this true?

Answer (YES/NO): NO